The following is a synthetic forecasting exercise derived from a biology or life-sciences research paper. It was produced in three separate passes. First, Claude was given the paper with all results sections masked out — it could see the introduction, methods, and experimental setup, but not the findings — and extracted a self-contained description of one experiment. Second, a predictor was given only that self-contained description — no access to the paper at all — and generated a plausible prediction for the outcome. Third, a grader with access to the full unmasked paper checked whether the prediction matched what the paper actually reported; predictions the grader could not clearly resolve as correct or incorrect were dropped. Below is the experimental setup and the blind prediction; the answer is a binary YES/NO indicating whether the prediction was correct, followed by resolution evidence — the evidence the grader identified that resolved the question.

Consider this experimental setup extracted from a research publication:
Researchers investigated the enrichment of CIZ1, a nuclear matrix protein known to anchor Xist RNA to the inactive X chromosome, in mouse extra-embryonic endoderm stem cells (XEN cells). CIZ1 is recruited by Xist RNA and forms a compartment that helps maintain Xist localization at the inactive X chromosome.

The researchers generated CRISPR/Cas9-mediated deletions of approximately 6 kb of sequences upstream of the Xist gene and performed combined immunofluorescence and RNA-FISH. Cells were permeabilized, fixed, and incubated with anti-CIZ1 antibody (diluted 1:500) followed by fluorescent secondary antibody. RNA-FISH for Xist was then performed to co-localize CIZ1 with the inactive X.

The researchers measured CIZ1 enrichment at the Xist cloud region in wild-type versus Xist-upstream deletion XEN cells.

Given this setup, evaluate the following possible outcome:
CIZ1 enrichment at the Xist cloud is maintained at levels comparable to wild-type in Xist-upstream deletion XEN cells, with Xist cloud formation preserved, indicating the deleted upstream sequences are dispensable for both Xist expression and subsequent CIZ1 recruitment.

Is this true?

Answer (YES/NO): NO